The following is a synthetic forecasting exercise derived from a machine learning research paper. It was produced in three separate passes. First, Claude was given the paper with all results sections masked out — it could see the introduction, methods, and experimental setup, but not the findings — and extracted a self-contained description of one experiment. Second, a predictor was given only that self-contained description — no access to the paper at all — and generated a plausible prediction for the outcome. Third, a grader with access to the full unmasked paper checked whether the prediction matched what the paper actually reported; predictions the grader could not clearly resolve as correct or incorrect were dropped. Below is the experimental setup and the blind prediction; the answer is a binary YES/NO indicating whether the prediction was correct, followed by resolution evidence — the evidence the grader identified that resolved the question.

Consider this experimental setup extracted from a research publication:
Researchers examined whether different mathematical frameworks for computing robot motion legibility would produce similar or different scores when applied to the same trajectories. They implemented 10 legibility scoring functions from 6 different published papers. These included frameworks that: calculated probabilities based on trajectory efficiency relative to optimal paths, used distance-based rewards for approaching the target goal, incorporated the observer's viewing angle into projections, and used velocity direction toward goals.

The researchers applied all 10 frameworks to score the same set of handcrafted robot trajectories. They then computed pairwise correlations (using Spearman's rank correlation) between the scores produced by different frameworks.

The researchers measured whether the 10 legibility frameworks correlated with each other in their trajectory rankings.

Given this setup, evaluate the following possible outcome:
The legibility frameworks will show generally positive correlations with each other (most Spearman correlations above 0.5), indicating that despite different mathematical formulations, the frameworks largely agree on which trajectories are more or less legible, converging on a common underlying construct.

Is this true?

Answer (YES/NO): YES